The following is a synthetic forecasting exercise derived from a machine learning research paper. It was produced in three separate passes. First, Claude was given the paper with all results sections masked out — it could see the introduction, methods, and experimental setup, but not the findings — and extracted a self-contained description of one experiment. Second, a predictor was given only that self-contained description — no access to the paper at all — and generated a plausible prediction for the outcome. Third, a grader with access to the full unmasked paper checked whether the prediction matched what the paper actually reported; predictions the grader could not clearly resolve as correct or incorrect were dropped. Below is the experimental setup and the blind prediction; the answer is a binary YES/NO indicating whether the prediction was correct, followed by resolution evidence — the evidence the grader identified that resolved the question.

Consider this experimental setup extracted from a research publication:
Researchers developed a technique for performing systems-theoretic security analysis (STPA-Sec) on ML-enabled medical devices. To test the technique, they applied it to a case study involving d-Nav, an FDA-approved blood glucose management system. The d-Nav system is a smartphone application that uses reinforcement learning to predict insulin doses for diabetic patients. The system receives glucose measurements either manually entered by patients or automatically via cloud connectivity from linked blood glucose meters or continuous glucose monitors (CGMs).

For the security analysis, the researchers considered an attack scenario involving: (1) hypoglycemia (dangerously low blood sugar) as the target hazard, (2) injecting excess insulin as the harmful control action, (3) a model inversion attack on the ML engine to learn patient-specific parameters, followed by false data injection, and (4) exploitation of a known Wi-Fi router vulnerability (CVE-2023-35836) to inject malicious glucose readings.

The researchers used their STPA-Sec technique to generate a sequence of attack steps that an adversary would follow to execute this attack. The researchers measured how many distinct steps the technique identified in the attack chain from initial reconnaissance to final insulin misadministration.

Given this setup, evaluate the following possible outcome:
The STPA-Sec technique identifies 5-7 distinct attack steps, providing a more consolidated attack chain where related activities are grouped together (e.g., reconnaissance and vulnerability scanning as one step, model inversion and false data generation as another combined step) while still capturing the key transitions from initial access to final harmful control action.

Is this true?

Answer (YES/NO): NO